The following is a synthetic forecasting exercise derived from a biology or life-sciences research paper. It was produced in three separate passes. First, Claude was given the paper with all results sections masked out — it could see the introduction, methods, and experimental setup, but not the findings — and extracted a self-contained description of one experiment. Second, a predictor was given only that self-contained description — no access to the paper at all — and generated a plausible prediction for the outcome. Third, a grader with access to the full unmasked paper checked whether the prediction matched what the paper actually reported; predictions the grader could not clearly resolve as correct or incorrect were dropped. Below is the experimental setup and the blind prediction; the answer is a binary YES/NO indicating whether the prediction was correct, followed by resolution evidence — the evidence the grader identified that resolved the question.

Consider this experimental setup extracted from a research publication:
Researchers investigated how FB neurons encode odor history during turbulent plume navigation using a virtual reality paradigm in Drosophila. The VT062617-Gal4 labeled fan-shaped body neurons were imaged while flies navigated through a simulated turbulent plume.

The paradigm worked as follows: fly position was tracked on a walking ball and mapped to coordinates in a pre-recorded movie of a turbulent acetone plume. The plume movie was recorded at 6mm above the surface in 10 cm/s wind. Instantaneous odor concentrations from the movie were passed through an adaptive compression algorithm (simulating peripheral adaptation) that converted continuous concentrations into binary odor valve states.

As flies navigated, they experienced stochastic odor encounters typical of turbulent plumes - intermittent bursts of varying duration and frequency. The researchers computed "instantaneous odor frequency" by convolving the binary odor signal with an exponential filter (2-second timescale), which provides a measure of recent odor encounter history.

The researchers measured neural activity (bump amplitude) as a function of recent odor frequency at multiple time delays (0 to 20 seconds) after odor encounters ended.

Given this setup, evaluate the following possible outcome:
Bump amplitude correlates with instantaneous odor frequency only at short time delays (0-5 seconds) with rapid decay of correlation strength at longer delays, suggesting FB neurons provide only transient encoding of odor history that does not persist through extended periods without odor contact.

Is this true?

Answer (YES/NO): NO